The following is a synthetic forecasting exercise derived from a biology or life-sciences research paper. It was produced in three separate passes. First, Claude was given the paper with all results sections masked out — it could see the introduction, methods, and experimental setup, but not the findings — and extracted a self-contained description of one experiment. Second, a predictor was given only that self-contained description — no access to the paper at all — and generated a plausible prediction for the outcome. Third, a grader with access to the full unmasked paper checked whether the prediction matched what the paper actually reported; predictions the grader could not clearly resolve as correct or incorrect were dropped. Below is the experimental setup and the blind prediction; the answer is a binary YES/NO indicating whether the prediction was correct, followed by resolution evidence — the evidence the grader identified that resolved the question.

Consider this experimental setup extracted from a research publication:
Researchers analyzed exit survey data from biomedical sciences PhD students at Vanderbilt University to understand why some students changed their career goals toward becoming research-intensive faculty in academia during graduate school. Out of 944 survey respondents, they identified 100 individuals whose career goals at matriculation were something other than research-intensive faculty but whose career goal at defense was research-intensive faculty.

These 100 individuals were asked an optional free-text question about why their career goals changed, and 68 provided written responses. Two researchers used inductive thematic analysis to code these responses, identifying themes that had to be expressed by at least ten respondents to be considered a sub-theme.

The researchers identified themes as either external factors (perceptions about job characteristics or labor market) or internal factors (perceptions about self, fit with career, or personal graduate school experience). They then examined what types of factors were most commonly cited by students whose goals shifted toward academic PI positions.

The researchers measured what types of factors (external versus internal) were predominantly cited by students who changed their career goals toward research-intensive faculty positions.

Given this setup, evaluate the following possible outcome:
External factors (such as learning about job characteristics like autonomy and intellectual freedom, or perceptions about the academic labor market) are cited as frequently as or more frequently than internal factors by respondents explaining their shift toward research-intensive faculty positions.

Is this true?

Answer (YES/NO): NO